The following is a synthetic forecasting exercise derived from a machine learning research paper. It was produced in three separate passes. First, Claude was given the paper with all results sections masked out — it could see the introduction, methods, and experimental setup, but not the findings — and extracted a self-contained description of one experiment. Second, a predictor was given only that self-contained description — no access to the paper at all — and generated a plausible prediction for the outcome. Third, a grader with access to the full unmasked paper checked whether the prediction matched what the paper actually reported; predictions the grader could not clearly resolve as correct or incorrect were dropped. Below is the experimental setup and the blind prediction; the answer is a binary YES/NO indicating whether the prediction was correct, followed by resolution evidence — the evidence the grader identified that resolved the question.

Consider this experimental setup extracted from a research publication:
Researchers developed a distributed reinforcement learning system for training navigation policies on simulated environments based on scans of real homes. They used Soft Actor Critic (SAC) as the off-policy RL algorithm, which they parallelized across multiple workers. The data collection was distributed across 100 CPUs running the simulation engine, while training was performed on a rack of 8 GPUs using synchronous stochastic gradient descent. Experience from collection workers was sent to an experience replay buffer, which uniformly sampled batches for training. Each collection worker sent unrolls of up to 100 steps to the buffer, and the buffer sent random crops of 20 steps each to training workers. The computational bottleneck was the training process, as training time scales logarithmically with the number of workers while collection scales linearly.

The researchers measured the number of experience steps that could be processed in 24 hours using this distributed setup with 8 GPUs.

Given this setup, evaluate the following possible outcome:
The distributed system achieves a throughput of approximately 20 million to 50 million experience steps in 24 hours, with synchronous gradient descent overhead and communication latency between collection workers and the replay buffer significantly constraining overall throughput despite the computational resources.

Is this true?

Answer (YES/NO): NO